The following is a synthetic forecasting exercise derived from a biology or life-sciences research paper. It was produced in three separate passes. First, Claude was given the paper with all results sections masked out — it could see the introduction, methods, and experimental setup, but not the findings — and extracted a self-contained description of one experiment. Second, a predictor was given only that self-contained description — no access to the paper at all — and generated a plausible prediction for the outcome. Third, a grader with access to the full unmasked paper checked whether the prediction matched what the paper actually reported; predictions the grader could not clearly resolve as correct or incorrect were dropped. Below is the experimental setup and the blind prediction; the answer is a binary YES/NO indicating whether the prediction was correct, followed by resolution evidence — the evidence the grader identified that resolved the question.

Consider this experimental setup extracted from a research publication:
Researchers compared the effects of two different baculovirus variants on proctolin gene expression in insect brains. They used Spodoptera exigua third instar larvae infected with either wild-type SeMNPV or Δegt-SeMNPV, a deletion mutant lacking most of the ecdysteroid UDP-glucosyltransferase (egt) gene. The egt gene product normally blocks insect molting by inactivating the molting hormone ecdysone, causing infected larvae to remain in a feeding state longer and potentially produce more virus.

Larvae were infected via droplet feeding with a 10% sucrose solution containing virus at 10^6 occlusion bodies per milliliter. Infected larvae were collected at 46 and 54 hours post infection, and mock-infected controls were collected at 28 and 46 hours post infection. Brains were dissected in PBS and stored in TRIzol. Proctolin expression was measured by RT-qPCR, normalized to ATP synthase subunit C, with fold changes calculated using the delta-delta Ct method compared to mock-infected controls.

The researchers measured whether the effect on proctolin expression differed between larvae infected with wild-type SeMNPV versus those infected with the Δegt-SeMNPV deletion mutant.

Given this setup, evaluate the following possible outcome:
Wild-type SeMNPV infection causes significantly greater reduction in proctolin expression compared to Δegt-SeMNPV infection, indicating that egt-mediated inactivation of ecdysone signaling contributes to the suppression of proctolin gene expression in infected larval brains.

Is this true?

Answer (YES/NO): NO